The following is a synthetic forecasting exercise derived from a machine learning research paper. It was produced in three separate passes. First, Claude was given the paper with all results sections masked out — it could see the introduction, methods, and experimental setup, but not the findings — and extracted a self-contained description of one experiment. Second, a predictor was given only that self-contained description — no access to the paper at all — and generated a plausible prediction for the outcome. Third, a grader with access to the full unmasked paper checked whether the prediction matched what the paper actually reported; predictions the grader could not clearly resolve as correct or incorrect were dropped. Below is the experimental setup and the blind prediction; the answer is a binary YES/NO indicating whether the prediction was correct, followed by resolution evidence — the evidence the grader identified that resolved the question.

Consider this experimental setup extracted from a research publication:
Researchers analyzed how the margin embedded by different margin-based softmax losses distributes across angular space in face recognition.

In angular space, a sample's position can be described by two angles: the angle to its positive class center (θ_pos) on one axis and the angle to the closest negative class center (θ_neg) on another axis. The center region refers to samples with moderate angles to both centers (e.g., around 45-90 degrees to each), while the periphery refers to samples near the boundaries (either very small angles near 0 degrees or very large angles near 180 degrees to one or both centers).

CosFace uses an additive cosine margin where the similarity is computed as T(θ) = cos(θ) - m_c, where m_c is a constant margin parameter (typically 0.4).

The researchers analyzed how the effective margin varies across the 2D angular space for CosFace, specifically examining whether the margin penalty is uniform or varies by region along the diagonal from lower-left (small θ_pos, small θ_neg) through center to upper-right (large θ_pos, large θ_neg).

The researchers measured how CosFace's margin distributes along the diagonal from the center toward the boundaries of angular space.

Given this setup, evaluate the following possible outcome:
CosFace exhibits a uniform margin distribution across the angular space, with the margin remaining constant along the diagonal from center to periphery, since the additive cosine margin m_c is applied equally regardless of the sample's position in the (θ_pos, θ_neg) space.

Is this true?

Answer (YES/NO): NO